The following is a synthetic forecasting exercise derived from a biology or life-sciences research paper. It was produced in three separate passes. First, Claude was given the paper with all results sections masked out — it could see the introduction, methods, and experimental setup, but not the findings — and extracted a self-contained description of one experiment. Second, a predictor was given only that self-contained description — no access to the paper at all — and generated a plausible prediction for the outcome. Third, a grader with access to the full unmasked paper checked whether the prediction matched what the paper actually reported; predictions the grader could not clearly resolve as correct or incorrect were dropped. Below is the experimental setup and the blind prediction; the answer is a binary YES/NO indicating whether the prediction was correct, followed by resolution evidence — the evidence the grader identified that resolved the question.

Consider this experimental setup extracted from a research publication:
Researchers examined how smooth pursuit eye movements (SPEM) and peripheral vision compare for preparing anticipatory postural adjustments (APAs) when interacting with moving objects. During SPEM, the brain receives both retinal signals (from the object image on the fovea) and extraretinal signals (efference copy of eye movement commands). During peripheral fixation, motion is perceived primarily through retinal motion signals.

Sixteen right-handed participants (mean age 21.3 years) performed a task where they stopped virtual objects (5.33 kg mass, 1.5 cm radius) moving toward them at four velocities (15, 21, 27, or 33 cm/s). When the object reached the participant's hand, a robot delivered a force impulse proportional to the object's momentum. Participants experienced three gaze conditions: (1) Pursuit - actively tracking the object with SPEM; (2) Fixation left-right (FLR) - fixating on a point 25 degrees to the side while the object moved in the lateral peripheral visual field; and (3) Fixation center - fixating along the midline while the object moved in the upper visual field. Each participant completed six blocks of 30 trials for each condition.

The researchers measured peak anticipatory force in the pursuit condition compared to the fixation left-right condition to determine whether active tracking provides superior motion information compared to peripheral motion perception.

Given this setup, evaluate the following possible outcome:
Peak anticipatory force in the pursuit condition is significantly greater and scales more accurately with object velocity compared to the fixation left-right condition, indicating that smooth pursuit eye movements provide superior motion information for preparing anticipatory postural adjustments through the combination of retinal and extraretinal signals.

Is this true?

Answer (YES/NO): NO